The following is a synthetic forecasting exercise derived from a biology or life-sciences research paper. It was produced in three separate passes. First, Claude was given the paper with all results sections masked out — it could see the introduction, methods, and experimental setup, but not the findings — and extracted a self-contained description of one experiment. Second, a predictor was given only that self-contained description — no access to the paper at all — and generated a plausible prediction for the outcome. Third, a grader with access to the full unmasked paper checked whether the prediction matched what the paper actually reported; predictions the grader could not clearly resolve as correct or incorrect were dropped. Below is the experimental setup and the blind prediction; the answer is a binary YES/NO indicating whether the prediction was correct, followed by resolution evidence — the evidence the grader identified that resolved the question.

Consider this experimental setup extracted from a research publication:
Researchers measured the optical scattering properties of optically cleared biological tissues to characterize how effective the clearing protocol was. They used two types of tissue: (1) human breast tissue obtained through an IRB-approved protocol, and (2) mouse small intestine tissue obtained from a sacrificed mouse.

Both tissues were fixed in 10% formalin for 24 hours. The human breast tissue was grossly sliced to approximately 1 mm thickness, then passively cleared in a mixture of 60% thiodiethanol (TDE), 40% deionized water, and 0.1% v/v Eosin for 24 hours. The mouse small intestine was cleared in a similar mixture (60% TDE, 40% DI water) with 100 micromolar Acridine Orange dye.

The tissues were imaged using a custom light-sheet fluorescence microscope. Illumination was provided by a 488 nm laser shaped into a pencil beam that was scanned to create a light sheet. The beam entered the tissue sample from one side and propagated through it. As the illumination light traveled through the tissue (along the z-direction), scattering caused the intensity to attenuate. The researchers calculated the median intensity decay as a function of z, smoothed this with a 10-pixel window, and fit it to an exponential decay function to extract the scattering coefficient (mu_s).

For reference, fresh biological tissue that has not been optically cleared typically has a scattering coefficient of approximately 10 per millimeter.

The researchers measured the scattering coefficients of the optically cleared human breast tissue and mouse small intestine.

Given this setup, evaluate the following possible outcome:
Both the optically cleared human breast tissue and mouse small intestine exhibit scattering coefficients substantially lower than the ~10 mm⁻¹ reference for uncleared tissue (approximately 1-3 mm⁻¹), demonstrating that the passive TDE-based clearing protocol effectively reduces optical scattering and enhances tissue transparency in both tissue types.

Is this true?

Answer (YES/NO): NO